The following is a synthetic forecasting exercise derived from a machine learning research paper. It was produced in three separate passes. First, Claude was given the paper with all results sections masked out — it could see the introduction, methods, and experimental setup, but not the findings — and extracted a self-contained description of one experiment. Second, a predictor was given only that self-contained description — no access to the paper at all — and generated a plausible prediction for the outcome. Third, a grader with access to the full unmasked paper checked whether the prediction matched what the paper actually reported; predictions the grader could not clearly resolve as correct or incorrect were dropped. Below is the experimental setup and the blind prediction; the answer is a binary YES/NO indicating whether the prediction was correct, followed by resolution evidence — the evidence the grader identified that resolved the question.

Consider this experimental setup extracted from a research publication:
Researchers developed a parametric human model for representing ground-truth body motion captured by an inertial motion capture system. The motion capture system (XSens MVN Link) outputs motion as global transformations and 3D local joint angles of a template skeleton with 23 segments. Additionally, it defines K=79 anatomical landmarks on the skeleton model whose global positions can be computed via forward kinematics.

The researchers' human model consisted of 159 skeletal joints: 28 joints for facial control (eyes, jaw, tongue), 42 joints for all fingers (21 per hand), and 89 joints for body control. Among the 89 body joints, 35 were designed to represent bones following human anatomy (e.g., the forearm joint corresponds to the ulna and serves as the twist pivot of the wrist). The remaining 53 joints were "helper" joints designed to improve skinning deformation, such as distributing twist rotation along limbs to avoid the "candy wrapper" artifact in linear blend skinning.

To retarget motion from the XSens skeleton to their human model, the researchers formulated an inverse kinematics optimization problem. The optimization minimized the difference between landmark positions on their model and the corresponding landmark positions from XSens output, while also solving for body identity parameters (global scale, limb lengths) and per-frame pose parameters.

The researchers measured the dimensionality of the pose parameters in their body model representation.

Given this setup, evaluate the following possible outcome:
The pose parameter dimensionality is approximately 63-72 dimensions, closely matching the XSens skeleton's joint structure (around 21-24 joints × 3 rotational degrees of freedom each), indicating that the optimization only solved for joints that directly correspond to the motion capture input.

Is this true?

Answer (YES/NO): NO